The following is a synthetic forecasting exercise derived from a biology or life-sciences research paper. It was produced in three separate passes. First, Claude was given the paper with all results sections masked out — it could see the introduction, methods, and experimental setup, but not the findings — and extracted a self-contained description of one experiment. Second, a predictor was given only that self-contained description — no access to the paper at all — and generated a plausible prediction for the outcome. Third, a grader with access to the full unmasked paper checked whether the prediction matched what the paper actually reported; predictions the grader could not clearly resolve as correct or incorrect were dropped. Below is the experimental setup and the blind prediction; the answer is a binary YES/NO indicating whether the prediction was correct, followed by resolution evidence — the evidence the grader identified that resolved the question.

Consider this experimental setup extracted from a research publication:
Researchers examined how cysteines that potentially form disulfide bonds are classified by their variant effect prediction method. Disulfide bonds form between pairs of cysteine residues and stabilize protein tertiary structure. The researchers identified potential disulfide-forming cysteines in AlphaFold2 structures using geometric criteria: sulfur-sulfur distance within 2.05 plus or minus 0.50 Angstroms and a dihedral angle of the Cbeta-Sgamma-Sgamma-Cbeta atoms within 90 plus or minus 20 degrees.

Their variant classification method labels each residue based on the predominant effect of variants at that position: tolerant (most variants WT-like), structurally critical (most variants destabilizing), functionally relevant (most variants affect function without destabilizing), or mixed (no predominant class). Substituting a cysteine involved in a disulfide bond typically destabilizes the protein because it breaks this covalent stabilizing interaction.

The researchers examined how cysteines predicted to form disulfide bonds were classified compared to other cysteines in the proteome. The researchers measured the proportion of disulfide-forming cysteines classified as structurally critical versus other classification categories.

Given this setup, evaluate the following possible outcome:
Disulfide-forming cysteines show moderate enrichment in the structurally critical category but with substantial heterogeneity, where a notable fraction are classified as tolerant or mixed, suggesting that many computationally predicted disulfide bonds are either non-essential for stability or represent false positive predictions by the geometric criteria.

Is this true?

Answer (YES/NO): NO